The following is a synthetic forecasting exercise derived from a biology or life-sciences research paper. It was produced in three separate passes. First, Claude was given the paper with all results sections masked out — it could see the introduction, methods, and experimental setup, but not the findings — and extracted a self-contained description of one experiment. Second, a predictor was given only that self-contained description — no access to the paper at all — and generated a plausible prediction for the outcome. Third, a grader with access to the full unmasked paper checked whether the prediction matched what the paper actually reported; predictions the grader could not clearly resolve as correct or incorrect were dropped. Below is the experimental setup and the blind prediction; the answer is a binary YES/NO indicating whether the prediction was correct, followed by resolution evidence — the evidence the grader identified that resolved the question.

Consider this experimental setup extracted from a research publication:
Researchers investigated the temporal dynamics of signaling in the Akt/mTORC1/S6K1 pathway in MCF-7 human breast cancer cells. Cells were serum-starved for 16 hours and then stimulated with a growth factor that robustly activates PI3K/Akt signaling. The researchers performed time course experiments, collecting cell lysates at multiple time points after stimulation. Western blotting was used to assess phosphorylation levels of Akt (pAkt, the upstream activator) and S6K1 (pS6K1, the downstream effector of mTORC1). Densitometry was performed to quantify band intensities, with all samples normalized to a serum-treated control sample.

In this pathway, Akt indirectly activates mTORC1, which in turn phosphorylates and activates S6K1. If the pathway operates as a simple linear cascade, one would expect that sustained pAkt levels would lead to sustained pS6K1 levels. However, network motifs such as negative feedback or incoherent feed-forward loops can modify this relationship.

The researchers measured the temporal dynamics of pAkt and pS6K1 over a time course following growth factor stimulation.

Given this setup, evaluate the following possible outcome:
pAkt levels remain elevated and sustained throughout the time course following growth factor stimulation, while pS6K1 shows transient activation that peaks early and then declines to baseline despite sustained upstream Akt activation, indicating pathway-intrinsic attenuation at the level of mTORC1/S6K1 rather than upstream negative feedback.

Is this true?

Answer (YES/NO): YES